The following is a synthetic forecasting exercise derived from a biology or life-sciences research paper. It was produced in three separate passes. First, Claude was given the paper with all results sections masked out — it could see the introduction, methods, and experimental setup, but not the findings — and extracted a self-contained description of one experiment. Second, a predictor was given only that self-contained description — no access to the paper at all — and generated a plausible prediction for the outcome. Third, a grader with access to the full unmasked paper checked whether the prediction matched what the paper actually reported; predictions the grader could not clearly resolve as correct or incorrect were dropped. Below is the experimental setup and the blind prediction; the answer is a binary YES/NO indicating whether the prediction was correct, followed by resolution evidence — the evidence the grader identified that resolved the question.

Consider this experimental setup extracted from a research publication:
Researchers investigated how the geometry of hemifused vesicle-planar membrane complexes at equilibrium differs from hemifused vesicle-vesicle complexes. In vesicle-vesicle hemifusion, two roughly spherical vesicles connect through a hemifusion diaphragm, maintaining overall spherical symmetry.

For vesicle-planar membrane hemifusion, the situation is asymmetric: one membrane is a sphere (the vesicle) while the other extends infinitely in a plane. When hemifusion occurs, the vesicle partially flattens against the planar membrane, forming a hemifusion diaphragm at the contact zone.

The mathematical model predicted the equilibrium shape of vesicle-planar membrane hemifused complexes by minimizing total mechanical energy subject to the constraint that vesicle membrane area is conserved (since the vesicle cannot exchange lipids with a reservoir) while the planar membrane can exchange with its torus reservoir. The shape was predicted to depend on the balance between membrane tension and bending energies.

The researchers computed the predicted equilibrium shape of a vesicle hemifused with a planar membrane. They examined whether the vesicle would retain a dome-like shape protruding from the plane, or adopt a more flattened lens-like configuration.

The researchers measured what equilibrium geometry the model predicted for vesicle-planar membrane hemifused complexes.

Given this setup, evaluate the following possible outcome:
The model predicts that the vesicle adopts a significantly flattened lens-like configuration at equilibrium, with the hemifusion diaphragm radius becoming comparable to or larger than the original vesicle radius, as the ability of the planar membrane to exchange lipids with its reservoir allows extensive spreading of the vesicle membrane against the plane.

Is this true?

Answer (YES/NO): NO